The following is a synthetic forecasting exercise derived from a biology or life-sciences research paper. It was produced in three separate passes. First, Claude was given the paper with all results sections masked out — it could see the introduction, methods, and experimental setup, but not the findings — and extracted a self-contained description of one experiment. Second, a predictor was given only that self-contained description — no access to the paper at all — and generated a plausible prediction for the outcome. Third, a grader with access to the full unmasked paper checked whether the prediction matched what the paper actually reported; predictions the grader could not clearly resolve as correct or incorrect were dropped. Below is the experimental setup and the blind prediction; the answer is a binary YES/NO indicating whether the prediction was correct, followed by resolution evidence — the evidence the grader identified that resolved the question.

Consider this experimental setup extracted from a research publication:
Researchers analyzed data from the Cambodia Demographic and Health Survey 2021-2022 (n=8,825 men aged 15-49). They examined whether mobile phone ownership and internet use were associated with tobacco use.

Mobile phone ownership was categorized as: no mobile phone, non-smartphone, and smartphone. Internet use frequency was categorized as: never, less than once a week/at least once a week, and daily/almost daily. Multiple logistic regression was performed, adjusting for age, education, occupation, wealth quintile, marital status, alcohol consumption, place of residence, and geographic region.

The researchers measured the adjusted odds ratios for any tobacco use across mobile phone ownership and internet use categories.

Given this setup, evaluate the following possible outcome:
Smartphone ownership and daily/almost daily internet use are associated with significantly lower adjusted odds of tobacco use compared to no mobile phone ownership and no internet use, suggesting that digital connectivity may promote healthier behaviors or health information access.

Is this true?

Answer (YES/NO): YES